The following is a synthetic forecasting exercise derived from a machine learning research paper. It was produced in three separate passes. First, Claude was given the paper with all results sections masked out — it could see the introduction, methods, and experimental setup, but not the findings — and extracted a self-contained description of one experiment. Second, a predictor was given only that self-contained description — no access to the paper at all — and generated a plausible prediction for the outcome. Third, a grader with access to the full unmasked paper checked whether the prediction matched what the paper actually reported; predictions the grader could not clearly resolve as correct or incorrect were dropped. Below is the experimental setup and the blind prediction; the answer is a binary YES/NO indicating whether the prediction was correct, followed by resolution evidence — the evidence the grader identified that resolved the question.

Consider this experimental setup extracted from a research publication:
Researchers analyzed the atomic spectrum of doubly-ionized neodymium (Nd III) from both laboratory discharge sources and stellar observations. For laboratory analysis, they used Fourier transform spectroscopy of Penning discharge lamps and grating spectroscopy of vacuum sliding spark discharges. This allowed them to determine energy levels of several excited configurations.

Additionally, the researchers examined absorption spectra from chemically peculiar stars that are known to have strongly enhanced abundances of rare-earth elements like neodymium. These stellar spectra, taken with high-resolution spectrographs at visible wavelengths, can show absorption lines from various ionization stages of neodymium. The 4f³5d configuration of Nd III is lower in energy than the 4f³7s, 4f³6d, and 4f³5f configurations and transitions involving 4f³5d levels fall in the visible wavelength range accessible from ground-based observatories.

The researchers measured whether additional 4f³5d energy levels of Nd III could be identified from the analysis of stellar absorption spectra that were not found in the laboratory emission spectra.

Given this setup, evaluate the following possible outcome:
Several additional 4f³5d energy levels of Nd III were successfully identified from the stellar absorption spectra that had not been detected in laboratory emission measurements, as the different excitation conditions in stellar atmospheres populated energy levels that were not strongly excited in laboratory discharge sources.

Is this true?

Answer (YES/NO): NO